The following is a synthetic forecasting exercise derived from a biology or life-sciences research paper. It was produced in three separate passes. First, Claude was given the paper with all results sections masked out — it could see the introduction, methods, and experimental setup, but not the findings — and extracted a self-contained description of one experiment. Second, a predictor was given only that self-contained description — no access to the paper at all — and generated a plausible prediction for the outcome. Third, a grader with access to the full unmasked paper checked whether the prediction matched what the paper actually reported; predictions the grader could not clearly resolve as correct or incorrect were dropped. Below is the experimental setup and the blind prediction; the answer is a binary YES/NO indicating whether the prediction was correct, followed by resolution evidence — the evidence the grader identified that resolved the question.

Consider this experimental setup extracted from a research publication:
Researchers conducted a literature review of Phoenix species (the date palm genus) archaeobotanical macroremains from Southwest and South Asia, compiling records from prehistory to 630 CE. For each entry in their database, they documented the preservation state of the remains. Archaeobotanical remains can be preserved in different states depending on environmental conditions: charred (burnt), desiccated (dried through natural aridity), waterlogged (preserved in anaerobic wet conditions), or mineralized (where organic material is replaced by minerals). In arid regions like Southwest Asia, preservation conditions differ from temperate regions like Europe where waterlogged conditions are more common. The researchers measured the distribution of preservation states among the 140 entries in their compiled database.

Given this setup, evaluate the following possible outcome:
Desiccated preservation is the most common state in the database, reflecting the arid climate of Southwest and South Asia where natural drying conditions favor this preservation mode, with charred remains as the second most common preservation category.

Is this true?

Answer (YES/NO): NO